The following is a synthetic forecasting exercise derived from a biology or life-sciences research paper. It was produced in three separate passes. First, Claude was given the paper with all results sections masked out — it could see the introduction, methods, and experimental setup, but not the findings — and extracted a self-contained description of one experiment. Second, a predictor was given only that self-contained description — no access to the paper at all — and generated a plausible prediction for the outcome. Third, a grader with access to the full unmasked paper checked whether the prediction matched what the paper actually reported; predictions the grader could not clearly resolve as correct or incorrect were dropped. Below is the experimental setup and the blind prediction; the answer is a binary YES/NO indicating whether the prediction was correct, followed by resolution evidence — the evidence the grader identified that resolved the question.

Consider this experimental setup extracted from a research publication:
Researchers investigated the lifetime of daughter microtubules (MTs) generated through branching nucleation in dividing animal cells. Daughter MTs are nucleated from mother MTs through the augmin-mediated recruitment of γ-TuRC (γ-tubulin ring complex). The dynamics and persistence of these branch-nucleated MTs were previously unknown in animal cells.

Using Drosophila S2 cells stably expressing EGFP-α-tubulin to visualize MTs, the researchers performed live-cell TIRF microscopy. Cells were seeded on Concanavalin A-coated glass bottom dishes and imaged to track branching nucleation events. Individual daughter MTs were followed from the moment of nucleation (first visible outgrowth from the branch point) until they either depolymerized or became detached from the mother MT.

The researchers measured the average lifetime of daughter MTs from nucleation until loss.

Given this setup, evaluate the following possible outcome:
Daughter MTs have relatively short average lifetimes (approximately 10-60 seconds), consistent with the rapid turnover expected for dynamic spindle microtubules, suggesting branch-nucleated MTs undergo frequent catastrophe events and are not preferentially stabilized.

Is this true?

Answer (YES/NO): YES